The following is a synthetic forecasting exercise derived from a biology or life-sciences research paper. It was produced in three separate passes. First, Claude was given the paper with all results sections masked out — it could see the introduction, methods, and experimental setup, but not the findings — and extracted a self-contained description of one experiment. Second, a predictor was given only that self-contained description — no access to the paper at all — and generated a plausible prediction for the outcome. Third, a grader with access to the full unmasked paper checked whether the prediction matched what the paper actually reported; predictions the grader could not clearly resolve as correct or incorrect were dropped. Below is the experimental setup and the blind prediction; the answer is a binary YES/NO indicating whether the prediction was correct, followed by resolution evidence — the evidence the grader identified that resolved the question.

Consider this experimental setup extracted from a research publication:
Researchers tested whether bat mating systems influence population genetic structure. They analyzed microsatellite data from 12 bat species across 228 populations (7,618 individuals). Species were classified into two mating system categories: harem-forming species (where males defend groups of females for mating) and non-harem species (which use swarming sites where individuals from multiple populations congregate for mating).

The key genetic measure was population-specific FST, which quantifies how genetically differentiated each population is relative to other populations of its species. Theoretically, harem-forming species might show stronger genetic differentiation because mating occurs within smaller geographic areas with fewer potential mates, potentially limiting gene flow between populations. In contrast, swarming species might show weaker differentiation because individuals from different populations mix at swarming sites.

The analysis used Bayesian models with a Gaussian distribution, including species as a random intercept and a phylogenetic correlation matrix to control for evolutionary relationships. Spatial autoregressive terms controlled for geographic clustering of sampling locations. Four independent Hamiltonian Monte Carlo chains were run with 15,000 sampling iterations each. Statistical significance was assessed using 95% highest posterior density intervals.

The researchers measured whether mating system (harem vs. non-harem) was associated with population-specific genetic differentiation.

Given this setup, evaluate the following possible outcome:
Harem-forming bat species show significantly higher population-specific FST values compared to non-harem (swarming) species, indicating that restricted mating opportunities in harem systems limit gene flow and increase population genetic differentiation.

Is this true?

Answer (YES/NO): NO